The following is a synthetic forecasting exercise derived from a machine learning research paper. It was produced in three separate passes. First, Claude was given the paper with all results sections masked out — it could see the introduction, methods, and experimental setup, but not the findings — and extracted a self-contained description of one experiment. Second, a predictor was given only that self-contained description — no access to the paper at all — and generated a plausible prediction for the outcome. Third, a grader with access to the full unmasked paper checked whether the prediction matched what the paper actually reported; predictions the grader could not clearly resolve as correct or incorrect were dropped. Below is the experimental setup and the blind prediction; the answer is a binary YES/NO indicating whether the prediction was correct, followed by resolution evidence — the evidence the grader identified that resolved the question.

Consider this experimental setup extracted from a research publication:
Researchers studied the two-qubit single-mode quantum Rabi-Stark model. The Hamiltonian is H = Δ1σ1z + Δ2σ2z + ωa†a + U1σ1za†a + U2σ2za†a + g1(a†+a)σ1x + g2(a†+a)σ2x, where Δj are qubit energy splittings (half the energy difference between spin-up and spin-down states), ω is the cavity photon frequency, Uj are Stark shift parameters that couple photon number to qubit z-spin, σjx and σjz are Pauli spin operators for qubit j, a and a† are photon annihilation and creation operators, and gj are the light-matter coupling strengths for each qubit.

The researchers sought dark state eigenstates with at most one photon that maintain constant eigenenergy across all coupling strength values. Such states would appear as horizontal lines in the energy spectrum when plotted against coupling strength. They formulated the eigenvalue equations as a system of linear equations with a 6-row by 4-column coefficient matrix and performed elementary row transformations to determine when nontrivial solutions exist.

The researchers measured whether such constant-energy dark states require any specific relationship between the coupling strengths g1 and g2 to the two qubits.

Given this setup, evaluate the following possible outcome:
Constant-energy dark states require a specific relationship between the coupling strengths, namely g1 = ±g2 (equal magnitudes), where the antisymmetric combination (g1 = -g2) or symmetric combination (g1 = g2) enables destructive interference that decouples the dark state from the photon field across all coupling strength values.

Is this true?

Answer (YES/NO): NO